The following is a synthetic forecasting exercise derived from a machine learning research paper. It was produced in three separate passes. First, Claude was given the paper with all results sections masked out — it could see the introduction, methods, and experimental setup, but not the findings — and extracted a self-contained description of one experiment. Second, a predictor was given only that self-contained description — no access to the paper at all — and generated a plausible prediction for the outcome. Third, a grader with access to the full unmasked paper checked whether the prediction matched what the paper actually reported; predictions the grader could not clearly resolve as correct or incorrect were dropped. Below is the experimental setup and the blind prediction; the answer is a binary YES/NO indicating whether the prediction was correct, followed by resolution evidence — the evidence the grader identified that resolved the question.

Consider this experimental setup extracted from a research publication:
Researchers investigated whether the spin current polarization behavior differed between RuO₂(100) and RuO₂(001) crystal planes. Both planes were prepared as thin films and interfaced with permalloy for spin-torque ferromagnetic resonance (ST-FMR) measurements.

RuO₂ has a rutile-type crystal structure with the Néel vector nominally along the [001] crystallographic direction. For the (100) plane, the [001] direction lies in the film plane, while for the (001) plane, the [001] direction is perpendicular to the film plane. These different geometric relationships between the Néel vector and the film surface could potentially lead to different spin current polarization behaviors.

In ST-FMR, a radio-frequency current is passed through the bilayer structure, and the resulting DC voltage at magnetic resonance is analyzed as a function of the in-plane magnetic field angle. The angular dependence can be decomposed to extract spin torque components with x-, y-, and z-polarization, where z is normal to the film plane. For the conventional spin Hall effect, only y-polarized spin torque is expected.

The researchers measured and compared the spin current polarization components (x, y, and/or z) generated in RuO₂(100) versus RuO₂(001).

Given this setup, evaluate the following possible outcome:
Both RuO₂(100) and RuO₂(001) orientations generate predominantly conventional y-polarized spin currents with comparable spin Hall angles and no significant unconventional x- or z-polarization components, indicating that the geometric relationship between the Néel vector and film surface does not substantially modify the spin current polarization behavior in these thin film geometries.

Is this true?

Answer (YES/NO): YES